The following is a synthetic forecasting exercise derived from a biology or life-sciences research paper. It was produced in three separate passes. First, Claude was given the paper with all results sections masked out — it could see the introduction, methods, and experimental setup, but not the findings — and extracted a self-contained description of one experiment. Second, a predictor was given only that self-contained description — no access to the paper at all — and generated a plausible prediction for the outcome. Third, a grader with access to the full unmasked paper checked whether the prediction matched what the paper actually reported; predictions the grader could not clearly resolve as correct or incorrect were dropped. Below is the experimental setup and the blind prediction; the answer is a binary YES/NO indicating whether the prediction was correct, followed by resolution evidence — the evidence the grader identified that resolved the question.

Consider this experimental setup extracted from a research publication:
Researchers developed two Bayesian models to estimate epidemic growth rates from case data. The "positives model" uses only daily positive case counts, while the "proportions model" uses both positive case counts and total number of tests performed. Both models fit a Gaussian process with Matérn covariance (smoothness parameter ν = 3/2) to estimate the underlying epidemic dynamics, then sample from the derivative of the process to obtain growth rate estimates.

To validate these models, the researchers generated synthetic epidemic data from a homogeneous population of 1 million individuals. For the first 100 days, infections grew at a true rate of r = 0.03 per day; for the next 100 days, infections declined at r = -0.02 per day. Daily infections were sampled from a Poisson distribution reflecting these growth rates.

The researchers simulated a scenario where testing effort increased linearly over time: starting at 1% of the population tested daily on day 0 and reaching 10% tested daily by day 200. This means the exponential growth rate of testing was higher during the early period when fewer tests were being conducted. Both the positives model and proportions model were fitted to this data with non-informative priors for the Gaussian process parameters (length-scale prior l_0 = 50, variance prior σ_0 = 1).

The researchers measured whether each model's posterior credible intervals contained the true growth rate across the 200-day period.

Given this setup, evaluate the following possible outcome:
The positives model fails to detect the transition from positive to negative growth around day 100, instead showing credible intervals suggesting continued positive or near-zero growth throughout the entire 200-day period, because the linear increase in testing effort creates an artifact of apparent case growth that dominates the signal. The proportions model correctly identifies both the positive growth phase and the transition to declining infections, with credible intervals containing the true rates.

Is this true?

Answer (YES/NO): NO